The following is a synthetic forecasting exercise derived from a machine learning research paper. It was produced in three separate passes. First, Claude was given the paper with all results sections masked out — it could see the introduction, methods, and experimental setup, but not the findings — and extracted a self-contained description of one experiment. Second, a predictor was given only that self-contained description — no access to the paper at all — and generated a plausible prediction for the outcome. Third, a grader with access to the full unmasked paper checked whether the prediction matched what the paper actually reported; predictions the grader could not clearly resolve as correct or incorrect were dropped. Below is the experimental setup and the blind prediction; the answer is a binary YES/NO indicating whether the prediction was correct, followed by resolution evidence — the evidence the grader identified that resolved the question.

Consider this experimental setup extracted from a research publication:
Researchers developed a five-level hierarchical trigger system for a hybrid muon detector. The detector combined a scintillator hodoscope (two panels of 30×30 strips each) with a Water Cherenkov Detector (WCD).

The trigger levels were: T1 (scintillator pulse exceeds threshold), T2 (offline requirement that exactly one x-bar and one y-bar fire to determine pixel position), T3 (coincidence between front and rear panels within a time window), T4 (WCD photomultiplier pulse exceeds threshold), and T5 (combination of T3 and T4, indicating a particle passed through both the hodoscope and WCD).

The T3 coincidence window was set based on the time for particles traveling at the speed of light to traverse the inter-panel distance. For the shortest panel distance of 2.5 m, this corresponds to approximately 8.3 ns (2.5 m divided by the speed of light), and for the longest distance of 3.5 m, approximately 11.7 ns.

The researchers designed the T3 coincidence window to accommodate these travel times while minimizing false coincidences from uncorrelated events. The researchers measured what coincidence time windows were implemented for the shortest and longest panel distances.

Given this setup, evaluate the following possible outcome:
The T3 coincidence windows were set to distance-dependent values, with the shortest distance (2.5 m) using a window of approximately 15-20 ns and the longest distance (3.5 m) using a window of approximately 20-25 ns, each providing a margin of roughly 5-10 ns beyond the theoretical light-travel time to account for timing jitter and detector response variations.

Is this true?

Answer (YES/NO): NO